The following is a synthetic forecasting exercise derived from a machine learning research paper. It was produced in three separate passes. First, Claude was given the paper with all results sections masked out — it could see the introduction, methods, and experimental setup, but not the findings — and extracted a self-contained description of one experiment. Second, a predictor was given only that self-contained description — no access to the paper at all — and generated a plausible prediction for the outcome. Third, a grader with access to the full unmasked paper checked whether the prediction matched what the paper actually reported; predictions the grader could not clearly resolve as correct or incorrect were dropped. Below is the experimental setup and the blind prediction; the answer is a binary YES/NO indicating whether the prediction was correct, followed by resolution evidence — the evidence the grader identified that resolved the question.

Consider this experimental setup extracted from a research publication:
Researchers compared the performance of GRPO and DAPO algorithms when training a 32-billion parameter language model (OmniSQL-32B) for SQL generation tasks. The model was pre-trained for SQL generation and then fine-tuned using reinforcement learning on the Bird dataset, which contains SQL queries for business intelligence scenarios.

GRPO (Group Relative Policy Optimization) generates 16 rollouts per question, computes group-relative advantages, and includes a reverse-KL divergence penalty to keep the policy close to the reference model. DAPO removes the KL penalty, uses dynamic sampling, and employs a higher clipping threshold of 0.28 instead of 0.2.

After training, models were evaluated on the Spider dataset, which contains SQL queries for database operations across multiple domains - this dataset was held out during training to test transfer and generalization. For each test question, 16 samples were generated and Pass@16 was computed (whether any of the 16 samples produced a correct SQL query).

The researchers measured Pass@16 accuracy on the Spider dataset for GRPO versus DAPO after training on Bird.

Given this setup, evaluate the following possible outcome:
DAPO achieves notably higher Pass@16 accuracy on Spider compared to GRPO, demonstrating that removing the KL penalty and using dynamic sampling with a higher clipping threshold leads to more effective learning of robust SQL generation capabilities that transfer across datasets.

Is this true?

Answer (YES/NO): NO